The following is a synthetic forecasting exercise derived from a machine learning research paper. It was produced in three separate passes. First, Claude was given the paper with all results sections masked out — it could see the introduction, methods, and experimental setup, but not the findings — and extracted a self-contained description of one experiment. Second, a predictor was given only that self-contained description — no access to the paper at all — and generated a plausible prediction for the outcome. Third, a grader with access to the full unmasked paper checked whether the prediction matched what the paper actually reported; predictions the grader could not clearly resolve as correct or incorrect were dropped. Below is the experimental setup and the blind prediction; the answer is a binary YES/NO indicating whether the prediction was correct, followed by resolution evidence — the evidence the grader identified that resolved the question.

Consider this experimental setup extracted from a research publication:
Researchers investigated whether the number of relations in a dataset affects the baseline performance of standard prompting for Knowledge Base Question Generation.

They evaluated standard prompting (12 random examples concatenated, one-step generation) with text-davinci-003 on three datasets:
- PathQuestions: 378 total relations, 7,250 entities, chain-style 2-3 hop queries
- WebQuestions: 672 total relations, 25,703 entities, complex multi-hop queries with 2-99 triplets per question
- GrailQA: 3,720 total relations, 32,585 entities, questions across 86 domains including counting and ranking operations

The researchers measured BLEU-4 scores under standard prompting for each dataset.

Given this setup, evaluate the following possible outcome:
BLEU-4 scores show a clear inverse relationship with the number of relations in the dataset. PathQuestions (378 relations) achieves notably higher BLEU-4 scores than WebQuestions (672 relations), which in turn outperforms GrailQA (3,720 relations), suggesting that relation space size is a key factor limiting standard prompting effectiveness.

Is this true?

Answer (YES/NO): NO